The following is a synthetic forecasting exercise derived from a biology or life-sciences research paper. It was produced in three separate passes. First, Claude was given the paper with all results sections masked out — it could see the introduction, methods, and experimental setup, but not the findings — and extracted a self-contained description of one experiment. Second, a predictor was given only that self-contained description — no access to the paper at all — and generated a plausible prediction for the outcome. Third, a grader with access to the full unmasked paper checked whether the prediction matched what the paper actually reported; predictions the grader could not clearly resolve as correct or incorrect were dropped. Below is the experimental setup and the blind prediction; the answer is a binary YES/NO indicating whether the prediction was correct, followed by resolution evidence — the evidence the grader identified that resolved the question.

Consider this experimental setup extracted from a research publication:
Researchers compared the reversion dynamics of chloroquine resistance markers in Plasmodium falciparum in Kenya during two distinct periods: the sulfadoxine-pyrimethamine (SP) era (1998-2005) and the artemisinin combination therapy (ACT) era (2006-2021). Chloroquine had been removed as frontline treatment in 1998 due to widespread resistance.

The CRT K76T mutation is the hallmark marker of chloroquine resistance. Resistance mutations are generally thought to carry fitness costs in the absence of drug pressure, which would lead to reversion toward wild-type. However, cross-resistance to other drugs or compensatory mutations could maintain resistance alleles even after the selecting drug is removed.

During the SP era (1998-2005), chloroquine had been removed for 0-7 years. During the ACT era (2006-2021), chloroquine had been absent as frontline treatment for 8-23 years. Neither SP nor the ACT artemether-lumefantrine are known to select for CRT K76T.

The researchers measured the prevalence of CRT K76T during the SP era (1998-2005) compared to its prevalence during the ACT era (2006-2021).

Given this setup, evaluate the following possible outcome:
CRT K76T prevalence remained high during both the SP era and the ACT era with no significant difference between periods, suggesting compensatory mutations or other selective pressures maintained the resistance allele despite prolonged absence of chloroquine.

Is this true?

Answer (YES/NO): NO